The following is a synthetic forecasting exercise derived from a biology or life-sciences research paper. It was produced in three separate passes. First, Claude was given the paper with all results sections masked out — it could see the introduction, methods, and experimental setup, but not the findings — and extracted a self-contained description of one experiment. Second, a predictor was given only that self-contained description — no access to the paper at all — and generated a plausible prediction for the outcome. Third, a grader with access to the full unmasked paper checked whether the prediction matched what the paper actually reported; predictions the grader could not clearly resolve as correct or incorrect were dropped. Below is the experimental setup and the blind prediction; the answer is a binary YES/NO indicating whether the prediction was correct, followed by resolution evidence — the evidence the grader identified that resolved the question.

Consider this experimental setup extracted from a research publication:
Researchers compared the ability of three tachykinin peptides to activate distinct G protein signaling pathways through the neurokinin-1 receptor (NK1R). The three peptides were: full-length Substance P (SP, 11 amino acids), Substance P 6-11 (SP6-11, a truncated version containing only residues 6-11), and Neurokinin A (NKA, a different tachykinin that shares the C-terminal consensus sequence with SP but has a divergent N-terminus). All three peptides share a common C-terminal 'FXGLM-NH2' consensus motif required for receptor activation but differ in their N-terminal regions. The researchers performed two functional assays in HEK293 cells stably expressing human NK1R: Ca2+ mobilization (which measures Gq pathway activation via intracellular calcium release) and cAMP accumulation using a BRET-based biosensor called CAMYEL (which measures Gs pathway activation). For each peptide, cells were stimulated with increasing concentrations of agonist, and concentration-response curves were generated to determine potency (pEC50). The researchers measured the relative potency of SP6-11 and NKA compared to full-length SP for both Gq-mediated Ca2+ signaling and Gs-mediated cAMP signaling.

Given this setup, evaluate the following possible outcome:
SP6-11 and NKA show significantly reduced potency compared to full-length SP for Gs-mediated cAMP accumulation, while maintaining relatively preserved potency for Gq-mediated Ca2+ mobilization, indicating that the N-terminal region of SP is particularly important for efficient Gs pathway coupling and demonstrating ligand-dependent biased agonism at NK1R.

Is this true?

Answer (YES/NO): YES